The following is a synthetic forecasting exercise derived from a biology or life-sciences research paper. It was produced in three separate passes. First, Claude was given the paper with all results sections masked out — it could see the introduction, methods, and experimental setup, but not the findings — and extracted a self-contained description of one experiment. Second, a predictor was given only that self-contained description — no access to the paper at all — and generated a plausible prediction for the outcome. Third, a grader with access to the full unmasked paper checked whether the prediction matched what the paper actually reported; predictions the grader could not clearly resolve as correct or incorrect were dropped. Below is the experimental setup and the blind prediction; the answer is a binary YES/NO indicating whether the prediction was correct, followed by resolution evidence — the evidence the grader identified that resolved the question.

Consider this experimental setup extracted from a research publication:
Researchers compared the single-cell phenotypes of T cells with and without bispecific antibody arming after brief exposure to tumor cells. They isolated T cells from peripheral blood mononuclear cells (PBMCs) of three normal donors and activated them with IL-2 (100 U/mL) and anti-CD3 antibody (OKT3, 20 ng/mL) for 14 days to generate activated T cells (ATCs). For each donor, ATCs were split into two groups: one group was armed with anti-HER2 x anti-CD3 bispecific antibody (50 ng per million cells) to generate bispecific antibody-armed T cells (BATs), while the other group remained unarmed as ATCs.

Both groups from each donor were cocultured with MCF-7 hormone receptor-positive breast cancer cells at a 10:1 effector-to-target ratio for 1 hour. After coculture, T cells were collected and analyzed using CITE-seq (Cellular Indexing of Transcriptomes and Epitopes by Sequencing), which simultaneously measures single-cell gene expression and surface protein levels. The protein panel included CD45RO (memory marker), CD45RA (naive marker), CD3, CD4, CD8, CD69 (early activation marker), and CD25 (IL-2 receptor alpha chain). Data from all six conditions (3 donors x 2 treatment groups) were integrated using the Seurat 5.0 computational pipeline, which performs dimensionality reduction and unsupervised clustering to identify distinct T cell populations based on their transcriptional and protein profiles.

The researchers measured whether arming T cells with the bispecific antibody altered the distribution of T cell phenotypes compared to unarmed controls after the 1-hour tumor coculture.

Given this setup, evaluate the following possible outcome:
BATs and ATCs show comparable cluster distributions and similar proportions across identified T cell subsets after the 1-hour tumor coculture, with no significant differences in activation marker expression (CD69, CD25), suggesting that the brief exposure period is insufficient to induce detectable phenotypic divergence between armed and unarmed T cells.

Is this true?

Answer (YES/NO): NO